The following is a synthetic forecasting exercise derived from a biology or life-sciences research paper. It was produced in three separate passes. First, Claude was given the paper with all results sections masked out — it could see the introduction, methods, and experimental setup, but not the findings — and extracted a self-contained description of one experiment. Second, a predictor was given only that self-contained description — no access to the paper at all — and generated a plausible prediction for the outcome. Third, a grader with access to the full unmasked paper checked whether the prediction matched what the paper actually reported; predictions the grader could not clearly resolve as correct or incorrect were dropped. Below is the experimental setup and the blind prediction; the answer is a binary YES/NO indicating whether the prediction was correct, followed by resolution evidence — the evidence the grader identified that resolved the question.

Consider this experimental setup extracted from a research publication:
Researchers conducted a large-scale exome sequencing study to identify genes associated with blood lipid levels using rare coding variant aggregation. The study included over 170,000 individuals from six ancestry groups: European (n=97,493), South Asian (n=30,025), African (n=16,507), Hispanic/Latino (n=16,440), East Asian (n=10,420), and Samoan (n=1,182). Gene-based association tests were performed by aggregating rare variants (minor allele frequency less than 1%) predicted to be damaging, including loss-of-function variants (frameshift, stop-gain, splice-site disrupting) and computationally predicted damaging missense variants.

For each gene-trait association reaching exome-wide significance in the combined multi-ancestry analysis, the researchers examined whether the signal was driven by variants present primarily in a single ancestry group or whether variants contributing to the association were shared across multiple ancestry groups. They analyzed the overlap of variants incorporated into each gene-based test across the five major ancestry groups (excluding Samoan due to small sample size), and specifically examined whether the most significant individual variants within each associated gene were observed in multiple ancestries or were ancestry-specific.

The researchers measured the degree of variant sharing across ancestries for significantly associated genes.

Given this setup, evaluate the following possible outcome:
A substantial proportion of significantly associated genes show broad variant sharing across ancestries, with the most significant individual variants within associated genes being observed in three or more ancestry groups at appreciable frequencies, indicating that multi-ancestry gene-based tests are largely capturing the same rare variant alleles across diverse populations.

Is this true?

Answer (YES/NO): NO